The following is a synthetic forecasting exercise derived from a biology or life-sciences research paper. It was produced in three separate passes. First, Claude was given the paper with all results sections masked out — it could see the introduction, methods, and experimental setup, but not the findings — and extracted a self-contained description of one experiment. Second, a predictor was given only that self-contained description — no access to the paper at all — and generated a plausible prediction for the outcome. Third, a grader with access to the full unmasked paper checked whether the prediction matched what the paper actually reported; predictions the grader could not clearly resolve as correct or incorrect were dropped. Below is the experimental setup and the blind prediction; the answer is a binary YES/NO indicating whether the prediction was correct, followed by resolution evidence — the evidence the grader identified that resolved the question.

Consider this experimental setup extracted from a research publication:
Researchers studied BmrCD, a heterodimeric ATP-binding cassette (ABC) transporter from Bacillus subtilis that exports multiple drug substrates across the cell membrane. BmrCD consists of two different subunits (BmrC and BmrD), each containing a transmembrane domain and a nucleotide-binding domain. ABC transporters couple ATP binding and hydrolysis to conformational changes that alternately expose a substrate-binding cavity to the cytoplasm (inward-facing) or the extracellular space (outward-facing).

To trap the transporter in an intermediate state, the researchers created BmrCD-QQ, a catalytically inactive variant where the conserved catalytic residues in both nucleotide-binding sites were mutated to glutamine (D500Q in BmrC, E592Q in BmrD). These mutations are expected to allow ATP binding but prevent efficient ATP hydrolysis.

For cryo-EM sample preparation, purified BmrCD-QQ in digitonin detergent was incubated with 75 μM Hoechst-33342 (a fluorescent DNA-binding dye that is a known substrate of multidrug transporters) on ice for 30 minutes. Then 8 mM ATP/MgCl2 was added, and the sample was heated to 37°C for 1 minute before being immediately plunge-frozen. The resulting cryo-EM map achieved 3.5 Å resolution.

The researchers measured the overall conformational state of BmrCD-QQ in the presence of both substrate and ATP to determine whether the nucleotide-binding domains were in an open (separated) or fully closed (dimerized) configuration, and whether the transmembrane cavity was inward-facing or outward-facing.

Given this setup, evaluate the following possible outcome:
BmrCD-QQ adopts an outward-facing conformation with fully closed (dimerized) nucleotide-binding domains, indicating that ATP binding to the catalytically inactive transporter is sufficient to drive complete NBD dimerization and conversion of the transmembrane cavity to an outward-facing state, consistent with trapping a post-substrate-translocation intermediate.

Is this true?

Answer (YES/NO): NO